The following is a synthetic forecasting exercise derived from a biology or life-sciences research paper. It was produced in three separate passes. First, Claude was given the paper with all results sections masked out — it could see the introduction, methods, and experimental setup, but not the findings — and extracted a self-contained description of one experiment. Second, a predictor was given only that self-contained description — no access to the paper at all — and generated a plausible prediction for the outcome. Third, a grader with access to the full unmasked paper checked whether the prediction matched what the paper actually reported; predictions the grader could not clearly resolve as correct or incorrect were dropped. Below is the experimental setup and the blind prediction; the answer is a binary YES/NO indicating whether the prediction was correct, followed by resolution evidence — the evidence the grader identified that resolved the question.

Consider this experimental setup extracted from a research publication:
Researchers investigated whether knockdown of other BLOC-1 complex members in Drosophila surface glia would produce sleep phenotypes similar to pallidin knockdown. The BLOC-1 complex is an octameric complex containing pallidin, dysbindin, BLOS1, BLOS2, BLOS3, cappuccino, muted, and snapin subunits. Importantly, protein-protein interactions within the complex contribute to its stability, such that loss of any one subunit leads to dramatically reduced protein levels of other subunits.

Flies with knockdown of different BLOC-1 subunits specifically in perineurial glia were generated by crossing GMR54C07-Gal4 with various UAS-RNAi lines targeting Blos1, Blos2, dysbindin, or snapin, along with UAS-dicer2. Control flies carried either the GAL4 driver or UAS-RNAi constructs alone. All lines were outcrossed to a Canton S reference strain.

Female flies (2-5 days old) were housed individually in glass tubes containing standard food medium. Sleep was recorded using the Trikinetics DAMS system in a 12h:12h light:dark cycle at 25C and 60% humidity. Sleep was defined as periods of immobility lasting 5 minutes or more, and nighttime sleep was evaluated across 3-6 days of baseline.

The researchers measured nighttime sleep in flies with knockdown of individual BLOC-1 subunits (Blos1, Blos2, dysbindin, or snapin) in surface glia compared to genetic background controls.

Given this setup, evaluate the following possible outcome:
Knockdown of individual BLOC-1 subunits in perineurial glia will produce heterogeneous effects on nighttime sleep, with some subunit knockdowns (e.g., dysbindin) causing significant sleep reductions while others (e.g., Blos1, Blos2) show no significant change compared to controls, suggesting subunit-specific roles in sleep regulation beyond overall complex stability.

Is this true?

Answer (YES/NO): NO